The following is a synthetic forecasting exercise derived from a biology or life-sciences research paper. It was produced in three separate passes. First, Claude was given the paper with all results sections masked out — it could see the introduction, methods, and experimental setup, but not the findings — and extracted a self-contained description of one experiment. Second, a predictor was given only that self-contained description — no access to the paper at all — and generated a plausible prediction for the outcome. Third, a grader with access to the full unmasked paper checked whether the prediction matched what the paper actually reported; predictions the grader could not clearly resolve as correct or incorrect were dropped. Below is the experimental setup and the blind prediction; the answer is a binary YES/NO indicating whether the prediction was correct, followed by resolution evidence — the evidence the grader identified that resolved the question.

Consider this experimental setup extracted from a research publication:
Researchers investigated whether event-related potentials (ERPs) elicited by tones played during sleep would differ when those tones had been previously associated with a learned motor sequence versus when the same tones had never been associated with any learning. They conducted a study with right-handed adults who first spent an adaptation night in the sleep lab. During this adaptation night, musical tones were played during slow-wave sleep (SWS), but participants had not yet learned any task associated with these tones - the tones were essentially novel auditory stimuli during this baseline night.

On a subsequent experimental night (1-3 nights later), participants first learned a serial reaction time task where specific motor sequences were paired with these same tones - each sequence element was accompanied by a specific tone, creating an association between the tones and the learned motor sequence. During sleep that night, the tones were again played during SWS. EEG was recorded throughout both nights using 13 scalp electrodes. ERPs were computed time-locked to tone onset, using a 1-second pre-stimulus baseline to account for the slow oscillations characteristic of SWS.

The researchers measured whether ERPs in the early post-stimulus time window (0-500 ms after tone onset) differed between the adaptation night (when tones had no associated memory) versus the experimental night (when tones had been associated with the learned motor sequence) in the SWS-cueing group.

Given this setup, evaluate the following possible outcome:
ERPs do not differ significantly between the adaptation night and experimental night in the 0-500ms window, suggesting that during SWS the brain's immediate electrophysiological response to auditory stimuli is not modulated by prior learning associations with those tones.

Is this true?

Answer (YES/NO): YES